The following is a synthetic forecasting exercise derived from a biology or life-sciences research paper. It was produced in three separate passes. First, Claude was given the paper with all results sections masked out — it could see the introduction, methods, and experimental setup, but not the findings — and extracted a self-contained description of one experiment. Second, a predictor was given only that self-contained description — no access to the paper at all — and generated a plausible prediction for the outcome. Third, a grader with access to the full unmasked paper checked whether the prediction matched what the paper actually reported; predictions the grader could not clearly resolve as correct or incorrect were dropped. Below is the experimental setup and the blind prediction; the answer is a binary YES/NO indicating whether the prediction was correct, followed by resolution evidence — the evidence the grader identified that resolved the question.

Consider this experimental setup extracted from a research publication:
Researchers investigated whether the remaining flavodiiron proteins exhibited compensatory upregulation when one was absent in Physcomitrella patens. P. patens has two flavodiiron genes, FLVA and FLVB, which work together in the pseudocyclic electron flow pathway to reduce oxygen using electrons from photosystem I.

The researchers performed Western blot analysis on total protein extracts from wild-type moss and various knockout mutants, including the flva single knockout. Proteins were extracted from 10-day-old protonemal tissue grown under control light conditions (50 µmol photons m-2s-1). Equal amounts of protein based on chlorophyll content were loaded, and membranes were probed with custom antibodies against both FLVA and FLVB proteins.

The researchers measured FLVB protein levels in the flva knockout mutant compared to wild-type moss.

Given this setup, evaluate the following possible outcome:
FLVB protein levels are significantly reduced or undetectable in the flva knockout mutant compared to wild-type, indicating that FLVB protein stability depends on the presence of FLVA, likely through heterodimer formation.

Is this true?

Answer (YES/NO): YES